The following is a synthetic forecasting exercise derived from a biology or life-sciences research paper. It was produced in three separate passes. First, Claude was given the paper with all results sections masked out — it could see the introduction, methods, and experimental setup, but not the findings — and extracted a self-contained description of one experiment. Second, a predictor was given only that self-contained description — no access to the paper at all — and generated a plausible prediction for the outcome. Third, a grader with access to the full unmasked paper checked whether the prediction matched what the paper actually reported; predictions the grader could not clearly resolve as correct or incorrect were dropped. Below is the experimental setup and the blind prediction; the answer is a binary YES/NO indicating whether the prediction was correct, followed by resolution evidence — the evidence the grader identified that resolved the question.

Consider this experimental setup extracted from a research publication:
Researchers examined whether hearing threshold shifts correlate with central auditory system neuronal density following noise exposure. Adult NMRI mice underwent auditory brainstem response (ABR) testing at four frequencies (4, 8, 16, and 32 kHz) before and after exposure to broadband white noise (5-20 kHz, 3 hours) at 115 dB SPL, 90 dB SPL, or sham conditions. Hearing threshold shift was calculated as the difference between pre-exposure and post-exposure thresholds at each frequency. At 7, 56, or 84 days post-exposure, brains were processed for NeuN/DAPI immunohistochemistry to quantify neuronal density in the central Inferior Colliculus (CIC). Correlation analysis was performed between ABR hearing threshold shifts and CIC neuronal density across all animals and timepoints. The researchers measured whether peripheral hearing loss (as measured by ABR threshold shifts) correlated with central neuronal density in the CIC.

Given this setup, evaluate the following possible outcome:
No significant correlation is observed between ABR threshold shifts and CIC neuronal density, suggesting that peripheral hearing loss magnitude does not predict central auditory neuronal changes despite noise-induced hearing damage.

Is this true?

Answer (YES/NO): YES